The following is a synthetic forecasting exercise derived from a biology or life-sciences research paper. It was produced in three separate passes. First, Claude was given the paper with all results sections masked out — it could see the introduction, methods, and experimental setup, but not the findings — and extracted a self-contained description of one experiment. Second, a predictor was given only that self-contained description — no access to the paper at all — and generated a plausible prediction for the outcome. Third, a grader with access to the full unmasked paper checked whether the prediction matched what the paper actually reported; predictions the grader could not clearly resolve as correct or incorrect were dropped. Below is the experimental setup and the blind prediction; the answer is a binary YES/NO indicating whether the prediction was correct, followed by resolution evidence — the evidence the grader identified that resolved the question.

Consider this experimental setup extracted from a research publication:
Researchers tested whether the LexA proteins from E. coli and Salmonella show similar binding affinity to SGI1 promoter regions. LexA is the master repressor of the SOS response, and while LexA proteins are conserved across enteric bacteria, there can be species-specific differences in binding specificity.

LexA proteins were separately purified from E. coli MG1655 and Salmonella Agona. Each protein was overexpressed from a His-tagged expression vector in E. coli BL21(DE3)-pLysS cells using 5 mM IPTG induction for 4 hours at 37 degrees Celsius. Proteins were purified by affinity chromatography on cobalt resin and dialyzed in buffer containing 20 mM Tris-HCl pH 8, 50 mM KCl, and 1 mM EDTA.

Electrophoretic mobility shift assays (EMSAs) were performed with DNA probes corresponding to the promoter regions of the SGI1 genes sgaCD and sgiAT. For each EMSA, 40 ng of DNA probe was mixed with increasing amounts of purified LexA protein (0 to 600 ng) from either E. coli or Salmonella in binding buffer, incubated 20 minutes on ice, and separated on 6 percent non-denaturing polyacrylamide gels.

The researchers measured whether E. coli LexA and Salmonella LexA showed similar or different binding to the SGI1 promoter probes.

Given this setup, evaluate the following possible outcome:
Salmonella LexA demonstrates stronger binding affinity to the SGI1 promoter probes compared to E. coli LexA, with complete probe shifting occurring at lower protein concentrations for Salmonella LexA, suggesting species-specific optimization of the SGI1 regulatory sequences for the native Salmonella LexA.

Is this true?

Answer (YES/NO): NO